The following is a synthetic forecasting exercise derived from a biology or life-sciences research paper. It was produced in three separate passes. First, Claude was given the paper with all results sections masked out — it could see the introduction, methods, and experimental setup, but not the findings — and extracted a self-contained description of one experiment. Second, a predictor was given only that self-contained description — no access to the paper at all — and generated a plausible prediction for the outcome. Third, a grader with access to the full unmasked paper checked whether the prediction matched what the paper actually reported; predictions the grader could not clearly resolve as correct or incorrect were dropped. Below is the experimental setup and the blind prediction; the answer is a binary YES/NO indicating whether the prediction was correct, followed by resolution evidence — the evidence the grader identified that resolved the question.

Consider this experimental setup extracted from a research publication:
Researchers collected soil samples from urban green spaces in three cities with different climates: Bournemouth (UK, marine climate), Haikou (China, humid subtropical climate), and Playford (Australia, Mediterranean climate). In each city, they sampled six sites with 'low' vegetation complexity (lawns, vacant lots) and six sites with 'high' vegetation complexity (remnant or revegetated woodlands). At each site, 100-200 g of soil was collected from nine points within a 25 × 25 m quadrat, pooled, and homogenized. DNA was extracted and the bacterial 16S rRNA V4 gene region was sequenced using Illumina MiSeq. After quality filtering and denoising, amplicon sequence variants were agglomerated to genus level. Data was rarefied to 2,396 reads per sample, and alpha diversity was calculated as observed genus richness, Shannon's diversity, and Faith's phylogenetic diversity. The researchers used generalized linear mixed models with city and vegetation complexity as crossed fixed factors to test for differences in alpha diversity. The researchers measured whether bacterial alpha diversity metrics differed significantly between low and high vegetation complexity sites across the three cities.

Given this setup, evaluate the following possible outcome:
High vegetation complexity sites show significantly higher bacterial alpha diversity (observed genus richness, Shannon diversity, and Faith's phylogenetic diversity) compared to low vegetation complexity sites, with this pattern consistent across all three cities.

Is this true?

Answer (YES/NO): NO